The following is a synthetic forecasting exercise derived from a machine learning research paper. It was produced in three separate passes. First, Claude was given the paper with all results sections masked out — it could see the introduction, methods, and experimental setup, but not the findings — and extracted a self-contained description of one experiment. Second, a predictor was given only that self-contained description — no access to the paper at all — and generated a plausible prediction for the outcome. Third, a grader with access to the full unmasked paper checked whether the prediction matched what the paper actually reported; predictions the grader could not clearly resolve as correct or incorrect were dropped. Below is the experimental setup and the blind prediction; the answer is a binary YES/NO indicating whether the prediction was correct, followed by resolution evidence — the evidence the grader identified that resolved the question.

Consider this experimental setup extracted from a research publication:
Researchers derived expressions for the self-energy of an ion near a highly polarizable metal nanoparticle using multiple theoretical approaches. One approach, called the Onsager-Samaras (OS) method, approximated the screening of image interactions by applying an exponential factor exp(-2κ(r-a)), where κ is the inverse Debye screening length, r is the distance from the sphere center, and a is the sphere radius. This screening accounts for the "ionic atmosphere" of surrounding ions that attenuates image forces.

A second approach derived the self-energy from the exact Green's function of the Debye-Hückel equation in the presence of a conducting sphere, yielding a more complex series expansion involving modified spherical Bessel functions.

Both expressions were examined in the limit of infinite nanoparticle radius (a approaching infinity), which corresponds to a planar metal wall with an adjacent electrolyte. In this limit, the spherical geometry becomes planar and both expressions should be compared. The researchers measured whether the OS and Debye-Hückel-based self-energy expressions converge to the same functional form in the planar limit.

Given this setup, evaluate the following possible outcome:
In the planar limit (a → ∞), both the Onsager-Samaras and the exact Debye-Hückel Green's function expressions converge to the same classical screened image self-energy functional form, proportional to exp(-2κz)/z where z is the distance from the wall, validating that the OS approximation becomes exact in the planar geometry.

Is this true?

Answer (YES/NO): YES